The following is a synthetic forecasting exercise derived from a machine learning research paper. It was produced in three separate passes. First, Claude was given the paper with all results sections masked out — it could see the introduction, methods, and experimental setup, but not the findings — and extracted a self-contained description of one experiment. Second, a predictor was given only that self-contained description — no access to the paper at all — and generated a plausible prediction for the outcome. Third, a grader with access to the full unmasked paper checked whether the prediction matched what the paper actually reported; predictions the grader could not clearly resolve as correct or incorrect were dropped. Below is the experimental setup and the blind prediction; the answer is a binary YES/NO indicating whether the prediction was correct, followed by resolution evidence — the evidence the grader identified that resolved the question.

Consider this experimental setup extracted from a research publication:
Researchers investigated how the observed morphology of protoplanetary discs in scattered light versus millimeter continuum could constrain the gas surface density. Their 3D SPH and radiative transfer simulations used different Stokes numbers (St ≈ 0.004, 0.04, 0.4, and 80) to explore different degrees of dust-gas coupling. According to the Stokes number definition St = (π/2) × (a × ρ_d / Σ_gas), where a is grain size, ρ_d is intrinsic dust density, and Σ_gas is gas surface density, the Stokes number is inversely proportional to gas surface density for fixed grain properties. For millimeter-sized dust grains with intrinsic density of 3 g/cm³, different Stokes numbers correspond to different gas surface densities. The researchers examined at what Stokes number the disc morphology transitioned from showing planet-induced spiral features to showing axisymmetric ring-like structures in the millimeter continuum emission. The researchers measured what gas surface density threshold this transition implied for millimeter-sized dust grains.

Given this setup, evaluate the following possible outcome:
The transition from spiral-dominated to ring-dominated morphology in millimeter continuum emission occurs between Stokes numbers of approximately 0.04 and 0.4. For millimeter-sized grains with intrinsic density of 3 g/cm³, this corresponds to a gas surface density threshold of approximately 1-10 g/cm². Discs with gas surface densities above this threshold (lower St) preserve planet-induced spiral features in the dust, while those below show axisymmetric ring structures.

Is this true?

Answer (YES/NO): NO